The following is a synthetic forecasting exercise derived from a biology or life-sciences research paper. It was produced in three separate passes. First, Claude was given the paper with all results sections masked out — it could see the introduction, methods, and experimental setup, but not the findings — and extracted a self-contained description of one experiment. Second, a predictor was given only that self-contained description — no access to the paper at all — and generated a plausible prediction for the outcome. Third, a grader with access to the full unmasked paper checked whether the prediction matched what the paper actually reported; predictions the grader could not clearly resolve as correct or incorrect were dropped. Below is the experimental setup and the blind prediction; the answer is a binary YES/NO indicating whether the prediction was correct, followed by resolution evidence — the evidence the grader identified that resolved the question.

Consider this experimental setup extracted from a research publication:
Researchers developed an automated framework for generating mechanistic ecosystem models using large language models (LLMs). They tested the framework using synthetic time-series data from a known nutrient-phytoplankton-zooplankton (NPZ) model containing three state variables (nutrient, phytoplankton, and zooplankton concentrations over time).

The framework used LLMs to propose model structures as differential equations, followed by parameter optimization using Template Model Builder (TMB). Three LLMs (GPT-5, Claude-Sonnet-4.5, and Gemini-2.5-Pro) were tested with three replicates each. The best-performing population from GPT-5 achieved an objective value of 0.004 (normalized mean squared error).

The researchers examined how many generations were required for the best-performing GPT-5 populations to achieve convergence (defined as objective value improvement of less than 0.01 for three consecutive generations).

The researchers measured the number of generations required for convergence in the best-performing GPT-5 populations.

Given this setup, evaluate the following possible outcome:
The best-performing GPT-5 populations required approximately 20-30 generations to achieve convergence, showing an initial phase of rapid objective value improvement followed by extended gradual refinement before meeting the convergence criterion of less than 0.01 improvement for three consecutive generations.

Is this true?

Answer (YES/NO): NO